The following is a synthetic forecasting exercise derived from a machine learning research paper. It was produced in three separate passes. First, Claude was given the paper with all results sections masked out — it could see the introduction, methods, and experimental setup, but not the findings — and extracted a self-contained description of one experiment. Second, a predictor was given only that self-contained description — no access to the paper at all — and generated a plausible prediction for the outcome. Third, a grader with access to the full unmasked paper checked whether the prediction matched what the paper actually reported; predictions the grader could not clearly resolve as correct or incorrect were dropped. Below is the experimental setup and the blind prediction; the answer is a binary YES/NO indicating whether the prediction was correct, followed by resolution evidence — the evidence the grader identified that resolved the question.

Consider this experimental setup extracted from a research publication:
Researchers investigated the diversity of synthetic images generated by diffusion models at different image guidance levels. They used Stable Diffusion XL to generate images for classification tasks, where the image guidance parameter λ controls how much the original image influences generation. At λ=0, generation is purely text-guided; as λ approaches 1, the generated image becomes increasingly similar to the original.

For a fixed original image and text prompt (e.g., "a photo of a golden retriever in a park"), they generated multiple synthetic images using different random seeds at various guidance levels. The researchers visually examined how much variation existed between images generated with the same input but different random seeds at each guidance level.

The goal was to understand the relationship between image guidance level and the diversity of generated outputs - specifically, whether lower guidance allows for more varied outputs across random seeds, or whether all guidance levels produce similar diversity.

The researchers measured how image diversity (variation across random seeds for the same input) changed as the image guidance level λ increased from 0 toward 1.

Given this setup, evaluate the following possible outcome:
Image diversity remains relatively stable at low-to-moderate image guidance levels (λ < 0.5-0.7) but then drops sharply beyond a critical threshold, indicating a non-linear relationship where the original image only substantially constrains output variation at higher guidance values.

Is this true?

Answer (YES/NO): NO